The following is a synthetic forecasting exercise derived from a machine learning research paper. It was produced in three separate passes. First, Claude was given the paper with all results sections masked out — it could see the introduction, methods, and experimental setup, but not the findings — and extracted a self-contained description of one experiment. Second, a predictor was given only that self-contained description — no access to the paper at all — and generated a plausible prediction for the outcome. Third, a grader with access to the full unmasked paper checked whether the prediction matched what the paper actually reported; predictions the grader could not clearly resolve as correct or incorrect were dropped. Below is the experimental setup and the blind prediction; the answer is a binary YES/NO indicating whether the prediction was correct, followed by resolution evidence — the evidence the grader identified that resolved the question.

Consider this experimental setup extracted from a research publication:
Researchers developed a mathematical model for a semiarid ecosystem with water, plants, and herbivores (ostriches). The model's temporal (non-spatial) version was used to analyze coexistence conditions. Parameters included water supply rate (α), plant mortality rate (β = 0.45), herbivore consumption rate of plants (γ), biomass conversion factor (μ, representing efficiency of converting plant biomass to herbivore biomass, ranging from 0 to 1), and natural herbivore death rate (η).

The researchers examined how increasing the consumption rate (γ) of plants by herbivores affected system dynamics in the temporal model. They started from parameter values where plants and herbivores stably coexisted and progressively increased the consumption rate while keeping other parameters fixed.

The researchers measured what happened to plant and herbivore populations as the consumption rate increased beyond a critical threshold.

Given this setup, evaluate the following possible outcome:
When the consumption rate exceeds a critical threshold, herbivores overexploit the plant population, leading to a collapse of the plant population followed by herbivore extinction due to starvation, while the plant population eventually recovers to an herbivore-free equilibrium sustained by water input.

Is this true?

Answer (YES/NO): NO